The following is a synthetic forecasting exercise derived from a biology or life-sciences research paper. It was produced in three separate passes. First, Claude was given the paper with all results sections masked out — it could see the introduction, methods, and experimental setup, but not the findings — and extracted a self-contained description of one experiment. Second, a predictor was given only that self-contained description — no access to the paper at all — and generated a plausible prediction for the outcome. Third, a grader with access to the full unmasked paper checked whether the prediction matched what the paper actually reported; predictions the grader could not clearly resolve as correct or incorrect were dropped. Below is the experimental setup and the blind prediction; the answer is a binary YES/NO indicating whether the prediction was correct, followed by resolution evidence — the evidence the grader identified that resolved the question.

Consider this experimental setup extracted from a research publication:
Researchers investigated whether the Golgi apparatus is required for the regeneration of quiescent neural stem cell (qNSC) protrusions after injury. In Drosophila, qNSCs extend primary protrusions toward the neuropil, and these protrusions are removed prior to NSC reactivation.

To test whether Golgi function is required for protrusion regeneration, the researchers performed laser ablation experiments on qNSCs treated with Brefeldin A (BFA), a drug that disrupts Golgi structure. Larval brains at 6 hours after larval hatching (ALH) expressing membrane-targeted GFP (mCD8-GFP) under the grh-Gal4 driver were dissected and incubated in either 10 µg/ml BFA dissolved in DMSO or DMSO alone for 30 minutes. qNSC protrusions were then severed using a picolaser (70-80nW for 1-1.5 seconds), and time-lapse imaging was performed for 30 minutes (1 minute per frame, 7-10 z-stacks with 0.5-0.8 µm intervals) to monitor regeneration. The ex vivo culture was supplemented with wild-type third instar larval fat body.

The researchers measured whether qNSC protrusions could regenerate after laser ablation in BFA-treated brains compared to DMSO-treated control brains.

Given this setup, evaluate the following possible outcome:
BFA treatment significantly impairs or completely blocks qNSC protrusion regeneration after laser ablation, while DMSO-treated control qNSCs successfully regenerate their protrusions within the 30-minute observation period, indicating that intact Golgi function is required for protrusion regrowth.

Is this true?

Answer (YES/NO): YES